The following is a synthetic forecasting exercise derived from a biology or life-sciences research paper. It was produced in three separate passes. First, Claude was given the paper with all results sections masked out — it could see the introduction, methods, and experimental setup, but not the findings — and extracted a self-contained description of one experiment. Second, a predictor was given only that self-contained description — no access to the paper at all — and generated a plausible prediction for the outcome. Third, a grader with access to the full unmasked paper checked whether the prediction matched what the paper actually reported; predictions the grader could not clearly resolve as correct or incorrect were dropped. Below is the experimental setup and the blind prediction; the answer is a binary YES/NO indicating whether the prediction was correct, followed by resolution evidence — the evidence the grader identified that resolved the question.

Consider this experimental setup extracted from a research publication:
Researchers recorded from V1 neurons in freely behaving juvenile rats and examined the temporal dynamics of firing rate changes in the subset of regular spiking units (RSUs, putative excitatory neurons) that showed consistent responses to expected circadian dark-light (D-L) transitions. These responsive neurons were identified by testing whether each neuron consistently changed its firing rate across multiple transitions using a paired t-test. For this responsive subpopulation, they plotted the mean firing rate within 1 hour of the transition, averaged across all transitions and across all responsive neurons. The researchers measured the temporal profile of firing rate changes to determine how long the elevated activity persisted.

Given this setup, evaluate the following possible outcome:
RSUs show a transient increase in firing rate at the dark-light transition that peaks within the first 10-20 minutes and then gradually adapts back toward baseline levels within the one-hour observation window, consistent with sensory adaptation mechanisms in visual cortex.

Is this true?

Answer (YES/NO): NO